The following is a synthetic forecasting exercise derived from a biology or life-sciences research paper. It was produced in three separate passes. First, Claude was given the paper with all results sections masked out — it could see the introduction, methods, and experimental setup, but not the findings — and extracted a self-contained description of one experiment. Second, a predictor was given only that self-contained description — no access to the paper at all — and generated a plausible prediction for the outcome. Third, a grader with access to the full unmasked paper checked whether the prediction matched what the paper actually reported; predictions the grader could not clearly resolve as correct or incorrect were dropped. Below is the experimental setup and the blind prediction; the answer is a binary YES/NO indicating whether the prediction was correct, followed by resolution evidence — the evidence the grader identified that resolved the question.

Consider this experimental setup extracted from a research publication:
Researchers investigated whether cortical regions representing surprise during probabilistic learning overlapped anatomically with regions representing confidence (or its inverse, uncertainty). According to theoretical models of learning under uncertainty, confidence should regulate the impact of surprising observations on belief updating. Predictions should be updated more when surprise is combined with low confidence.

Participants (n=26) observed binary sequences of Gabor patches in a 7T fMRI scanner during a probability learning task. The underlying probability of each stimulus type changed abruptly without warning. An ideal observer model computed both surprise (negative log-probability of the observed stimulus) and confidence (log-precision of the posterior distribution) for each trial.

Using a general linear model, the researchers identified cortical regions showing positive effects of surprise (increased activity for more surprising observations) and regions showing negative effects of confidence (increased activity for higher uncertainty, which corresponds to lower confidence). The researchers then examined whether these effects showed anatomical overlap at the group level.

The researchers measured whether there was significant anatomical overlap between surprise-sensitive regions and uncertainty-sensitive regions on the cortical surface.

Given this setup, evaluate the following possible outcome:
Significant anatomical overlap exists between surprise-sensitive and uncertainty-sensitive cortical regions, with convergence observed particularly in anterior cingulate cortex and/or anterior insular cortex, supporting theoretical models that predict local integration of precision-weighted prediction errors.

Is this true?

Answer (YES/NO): NO